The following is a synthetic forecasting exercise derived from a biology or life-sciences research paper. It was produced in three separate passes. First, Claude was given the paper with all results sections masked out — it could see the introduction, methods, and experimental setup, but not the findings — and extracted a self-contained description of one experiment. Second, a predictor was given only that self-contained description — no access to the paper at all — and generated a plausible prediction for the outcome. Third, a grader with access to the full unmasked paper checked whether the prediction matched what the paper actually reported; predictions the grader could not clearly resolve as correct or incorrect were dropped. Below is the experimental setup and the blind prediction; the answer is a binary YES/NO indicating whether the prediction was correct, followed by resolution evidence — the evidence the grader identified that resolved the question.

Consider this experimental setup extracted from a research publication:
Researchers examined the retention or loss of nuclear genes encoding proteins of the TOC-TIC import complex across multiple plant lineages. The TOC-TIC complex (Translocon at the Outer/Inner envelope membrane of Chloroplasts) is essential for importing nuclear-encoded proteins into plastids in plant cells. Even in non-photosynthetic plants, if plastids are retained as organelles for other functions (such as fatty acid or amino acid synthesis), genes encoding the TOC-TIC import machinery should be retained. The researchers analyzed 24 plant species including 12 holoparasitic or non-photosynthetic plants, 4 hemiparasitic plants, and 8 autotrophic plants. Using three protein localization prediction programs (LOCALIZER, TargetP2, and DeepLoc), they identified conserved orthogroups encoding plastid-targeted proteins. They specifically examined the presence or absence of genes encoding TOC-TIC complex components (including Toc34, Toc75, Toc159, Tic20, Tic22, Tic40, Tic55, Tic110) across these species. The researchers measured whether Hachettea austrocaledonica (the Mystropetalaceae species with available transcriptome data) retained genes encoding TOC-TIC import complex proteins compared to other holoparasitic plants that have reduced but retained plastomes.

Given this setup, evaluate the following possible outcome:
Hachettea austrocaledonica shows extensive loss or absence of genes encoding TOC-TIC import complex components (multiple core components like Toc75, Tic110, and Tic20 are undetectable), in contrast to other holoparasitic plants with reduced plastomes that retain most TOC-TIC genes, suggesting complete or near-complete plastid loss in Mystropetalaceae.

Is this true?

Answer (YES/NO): NO